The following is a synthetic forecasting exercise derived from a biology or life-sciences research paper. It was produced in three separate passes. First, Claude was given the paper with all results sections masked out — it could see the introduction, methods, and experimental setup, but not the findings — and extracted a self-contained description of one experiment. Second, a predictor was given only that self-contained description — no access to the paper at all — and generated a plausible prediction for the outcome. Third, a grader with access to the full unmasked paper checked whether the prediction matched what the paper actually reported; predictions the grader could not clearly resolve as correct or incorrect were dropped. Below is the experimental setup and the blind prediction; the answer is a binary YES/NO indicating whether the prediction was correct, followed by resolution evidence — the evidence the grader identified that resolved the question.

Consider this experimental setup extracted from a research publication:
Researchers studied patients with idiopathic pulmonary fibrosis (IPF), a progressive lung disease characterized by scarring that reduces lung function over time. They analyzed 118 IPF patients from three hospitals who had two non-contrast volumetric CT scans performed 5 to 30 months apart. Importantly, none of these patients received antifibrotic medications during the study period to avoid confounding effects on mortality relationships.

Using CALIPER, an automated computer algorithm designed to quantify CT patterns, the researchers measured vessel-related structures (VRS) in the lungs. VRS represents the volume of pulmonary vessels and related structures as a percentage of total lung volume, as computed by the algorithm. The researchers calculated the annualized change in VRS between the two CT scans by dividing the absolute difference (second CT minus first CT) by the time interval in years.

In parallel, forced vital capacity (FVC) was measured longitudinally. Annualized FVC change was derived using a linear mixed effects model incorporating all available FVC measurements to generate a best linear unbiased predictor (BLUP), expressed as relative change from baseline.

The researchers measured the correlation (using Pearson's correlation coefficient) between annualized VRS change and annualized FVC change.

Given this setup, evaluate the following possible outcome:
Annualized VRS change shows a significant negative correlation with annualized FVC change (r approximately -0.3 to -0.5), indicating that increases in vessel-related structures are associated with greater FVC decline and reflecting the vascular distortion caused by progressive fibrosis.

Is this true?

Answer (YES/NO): YES